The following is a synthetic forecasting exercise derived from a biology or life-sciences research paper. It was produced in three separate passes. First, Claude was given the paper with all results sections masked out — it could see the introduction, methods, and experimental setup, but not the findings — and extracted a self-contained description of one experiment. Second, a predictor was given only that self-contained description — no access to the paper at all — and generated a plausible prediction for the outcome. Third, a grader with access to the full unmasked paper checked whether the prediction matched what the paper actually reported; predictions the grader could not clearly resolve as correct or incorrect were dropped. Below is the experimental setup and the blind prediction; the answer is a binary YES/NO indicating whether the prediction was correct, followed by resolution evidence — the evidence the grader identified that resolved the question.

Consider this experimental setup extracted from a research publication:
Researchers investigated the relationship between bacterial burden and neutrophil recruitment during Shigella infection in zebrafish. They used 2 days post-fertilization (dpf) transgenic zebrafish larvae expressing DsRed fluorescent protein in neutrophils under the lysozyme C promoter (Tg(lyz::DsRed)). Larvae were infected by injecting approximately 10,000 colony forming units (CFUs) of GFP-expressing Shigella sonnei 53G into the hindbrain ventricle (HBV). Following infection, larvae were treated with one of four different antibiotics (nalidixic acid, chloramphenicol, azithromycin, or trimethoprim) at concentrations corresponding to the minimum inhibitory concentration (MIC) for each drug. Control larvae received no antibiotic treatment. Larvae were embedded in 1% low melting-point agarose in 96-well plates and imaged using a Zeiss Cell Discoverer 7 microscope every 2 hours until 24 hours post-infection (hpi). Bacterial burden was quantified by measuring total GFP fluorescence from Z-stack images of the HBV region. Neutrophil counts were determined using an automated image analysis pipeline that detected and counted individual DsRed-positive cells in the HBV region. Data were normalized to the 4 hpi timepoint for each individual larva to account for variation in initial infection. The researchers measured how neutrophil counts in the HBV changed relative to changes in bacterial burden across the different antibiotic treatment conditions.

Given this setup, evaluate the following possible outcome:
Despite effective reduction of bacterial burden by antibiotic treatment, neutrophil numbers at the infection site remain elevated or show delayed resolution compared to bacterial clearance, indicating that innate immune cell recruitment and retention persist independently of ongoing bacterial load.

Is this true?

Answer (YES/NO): NO